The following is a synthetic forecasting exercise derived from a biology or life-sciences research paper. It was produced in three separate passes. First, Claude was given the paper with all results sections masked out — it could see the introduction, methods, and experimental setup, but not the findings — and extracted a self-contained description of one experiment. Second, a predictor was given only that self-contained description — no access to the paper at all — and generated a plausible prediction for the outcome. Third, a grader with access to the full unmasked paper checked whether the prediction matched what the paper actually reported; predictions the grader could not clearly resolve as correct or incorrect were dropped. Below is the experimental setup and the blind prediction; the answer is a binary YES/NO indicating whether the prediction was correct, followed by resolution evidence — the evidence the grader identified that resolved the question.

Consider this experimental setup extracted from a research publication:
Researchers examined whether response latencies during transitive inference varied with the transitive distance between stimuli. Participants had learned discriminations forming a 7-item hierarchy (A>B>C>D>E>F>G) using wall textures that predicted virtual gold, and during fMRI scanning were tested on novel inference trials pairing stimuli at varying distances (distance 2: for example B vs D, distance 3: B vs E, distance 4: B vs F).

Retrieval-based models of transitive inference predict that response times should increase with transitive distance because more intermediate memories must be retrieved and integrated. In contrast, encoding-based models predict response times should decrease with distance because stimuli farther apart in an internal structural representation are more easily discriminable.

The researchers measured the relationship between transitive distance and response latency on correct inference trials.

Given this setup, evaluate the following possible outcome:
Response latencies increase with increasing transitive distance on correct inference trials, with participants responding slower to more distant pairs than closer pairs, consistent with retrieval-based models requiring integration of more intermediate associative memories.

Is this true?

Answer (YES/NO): NO